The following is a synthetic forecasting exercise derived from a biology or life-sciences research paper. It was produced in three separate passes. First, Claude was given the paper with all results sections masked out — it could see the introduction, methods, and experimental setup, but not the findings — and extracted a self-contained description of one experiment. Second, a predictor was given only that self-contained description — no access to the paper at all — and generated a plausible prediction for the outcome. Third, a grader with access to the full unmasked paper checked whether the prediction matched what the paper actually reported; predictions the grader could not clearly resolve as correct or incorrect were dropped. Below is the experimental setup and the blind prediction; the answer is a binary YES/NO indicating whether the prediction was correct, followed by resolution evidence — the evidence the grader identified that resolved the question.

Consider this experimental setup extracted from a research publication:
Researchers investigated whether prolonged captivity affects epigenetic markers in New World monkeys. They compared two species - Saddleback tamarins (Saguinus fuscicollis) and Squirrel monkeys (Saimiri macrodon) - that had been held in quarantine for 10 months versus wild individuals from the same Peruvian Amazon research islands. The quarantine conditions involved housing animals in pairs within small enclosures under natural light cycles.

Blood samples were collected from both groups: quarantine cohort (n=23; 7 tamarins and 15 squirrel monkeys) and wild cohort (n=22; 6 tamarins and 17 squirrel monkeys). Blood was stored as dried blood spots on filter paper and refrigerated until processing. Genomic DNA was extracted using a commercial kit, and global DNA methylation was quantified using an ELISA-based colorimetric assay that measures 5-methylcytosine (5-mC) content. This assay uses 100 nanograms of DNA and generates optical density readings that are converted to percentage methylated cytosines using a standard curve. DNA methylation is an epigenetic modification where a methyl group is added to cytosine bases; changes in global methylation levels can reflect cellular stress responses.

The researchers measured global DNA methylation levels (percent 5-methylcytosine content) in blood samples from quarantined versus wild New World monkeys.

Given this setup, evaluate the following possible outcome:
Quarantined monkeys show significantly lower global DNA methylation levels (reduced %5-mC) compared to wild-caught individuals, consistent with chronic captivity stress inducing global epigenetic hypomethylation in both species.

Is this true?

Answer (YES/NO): NO